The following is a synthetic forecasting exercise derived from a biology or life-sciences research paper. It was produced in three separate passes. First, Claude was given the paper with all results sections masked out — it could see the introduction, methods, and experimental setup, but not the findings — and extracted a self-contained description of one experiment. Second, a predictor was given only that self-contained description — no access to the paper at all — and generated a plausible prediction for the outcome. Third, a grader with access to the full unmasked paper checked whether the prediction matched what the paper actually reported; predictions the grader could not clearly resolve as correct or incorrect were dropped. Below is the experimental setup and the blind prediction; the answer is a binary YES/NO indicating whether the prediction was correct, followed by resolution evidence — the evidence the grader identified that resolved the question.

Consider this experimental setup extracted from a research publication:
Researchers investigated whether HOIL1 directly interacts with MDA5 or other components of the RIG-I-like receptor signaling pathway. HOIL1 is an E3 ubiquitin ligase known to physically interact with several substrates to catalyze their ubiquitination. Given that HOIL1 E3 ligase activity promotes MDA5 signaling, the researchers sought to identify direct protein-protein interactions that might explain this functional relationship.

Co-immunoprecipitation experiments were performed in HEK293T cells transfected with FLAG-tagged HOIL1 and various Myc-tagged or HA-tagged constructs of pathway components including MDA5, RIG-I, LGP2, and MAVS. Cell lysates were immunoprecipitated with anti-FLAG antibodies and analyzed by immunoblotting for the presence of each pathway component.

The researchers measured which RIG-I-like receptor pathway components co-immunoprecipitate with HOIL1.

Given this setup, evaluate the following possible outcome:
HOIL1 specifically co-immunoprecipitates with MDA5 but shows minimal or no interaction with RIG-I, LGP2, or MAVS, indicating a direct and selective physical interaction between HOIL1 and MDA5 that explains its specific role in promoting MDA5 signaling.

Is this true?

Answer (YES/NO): NO